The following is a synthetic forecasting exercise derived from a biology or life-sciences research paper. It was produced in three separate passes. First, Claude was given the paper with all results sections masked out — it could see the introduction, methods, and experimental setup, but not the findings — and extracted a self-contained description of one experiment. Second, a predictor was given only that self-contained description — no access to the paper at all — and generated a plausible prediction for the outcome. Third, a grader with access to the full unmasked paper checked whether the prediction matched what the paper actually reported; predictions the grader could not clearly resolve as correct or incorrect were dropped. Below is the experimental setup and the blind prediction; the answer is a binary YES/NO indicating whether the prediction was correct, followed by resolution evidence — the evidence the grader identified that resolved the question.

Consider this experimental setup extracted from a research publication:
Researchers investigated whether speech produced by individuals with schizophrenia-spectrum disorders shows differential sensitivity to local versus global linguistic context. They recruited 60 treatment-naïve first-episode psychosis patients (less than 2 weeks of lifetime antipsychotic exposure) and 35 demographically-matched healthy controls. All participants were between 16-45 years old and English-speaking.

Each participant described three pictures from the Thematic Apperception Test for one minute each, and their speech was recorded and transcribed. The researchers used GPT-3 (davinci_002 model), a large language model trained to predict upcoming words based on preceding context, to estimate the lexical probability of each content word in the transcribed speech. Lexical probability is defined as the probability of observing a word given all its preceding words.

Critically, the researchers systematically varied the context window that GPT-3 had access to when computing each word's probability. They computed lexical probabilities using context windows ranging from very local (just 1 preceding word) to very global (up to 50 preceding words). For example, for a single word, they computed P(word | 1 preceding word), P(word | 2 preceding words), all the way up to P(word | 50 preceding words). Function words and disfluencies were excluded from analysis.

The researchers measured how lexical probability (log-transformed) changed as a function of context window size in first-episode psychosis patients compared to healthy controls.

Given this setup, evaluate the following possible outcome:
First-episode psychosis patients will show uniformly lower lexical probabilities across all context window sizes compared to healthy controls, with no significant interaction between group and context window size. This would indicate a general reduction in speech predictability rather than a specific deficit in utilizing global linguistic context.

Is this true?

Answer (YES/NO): NO